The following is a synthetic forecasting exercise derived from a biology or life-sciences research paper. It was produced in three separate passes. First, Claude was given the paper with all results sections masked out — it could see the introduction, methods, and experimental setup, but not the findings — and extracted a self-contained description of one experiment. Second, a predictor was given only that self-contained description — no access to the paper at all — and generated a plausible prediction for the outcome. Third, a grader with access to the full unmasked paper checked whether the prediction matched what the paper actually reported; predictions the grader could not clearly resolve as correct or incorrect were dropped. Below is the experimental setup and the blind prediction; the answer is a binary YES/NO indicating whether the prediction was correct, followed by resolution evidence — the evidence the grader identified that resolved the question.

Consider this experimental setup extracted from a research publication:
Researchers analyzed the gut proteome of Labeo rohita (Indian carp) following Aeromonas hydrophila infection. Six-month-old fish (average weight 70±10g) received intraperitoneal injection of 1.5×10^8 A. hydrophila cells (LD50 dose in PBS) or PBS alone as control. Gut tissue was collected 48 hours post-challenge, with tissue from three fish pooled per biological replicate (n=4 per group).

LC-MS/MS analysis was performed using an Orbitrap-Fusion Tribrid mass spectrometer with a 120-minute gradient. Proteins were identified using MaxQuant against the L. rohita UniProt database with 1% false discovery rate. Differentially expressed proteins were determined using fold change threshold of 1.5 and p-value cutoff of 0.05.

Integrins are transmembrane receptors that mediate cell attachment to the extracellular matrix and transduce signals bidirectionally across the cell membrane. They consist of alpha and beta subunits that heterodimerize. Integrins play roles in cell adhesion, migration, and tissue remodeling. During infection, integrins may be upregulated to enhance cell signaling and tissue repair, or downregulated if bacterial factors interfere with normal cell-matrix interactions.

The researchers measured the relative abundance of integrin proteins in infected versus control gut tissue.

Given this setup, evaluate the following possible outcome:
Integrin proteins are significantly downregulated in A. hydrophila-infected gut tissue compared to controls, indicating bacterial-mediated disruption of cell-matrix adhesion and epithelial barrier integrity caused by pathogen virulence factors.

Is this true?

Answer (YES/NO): NO